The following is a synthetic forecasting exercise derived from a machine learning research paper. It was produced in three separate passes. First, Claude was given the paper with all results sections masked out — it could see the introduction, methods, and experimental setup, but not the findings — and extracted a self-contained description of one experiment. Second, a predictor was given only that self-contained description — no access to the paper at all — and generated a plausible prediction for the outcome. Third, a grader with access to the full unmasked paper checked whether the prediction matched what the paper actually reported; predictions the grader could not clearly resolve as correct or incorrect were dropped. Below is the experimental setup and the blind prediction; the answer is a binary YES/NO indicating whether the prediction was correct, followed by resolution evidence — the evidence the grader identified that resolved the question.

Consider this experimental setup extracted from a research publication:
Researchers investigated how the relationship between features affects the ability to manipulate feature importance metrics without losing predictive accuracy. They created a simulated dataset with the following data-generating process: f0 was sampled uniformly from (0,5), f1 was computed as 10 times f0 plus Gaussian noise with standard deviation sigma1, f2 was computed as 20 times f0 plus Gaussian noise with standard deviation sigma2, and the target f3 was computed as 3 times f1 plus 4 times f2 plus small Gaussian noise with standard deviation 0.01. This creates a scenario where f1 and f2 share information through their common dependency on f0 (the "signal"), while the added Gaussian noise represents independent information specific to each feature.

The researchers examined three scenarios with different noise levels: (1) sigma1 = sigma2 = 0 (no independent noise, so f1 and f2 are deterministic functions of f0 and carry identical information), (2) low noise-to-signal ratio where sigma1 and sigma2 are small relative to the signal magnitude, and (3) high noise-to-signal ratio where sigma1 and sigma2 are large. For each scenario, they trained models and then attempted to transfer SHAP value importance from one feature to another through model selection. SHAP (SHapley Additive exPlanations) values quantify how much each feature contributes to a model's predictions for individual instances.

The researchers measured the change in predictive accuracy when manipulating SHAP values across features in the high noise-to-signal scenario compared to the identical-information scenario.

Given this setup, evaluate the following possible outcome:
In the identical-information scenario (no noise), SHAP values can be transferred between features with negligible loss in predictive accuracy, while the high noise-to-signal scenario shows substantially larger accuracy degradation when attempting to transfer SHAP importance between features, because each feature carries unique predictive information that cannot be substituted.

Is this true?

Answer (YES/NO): YES